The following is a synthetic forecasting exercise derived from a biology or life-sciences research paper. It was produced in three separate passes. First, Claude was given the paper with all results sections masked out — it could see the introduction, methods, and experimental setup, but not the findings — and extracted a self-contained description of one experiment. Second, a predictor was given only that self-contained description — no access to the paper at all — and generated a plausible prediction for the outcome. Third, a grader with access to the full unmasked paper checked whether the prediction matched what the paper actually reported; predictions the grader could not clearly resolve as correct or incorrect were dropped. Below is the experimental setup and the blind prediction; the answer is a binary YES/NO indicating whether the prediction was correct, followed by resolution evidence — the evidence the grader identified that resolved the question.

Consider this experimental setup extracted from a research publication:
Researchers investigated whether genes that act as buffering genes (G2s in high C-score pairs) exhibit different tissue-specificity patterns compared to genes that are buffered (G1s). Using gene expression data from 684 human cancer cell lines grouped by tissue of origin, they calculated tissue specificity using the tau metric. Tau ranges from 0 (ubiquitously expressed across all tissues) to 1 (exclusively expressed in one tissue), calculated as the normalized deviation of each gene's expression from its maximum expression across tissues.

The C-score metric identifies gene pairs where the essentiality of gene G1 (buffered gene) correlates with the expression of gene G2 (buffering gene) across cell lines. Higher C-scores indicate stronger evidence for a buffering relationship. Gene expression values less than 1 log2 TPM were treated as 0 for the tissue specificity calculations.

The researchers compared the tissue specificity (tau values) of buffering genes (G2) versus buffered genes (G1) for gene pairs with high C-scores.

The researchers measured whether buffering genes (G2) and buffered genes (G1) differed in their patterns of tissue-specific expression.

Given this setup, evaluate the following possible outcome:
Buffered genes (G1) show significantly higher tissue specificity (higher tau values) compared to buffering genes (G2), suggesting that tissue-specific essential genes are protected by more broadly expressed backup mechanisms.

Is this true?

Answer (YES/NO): NO